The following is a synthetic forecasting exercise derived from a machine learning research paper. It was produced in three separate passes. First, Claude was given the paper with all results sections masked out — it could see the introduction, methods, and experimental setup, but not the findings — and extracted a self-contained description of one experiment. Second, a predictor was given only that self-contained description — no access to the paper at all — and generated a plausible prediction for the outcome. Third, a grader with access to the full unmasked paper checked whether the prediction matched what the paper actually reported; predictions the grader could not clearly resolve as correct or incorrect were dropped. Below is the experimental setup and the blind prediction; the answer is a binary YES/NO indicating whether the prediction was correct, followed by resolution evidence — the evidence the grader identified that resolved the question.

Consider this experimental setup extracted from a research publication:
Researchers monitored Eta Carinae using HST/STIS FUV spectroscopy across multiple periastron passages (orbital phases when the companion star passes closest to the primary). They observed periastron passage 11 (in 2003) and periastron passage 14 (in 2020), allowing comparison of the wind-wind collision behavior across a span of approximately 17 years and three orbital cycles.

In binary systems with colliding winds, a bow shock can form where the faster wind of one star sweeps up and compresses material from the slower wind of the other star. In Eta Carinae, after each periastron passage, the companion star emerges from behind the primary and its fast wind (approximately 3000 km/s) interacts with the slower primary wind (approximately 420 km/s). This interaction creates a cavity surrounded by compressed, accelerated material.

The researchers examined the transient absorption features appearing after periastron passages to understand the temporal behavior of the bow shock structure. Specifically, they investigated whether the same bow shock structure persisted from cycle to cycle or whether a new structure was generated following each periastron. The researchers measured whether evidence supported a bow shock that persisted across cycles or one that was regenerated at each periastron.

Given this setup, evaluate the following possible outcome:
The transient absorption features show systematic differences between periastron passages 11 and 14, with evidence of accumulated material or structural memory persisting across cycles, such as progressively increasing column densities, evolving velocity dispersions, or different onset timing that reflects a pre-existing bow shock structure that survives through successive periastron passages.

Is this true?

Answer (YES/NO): NO